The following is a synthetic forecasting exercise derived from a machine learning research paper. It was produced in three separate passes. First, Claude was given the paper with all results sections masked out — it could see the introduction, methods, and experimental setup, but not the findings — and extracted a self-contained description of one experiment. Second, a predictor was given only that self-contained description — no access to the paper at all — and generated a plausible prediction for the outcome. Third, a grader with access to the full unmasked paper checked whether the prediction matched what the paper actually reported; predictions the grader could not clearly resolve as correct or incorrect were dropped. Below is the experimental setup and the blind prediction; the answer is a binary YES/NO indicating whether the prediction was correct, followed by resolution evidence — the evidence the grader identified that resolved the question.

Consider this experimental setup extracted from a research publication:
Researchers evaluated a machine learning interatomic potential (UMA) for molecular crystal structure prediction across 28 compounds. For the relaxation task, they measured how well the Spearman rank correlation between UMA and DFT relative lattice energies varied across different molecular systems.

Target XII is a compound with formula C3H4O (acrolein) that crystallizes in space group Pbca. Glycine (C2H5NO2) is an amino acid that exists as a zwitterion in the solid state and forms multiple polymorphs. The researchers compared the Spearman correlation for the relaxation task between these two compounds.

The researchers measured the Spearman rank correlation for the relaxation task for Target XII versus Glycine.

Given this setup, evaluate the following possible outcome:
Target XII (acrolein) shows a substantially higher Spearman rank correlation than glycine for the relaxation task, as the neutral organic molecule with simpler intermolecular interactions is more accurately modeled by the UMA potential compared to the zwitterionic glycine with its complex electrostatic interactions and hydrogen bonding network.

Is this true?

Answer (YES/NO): NO